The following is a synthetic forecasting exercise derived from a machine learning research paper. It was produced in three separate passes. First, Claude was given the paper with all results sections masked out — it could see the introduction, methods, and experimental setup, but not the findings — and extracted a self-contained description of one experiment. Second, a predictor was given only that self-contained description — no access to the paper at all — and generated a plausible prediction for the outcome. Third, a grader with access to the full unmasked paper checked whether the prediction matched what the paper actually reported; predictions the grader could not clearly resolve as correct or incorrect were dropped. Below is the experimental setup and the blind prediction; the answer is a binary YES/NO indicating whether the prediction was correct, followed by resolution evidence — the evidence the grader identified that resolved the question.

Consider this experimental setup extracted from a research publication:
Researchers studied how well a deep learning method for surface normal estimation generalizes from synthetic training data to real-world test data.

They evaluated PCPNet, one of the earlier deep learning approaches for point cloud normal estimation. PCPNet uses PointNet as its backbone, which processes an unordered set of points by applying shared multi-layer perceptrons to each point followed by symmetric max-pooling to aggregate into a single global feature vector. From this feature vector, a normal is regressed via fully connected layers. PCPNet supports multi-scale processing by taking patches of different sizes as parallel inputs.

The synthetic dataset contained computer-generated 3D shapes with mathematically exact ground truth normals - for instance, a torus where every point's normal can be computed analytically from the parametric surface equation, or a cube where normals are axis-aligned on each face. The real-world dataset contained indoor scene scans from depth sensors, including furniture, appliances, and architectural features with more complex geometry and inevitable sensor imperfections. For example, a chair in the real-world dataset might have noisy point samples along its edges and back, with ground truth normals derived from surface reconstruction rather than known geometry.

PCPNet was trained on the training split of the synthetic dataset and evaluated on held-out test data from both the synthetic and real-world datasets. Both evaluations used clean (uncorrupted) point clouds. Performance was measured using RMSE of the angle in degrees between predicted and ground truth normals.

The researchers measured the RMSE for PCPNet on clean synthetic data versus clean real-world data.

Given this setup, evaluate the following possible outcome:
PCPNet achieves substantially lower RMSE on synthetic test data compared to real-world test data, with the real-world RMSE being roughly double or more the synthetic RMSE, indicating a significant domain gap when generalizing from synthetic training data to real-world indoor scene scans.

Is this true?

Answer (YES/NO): YES